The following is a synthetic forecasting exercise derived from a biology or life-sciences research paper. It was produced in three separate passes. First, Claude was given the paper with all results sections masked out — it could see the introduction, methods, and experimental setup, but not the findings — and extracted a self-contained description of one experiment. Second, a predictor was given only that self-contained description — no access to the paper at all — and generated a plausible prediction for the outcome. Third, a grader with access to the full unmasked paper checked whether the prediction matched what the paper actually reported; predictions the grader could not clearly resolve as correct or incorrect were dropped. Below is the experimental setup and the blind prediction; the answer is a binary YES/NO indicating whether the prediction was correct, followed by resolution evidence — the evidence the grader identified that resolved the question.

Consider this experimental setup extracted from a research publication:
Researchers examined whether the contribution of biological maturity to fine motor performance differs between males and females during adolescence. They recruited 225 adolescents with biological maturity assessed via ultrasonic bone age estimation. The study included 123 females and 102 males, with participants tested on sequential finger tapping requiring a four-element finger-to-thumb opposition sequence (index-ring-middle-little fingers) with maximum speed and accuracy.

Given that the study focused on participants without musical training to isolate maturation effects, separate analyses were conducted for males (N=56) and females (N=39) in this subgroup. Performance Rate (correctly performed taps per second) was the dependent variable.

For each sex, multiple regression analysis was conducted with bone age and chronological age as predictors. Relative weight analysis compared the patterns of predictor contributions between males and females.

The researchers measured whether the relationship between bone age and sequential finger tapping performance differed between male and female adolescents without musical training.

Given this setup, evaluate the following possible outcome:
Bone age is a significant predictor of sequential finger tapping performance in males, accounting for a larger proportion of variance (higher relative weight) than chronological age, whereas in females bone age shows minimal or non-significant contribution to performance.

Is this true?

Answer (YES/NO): NO